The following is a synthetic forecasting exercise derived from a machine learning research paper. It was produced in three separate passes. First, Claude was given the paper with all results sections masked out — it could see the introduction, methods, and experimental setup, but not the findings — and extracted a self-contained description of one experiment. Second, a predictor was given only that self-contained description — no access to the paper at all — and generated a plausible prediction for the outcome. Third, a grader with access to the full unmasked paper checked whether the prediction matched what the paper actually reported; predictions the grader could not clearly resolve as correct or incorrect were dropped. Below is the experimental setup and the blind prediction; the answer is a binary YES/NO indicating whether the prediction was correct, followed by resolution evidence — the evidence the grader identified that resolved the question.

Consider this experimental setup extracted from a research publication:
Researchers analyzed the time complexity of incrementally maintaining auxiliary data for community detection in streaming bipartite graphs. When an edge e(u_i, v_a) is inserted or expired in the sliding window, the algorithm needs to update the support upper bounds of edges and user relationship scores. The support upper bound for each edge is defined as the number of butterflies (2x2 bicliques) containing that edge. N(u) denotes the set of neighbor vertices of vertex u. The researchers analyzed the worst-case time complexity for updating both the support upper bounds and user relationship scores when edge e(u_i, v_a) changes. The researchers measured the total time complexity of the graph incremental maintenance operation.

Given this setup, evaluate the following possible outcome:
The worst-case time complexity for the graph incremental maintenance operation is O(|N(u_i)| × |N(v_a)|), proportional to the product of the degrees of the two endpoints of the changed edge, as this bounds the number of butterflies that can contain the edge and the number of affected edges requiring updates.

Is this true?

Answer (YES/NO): YES